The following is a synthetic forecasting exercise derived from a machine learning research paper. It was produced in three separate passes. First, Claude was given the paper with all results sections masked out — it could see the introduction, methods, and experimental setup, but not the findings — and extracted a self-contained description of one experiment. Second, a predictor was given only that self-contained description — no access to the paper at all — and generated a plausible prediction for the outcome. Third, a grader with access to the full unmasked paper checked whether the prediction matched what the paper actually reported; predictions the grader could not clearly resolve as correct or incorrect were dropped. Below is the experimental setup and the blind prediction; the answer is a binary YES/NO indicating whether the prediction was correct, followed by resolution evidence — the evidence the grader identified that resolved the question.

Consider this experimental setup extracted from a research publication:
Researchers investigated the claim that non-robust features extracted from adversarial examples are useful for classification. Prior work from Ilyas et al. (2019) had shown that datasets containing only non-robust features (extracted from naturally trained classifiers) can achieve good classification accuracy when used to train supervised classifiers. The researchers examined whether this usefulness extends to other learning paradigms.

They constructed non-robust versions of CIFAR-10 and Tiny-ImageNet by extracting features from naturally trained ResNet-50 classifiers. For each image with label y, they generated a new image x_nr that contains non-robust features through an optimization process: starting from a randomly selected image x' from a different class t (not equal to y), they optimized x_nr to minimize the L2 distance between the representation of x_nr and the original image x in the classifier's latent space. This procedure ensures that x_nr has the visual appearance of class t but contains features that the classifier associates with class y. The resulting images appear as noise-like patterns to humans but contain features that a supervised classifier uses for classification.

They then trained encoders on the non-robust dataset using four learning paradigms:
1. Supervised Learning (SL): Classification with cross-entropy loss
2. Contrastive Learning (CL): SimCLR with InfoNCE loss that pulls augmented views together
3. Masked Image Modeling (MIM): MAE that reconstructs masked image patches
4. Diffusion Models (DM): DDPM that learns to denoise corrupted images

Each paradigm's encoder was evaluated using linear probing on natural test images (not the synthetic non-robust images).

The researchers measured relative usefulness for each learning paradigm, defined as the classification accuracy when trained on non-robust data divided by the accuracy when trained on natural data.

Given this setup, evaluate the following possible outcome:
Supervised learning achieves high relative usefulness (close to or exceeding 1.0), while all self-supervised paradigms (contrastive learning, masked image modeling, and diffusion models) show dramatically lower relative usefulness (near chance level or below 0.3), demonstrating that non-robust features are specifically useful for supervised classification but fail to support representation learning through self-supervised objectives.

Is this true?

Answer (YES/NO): NO